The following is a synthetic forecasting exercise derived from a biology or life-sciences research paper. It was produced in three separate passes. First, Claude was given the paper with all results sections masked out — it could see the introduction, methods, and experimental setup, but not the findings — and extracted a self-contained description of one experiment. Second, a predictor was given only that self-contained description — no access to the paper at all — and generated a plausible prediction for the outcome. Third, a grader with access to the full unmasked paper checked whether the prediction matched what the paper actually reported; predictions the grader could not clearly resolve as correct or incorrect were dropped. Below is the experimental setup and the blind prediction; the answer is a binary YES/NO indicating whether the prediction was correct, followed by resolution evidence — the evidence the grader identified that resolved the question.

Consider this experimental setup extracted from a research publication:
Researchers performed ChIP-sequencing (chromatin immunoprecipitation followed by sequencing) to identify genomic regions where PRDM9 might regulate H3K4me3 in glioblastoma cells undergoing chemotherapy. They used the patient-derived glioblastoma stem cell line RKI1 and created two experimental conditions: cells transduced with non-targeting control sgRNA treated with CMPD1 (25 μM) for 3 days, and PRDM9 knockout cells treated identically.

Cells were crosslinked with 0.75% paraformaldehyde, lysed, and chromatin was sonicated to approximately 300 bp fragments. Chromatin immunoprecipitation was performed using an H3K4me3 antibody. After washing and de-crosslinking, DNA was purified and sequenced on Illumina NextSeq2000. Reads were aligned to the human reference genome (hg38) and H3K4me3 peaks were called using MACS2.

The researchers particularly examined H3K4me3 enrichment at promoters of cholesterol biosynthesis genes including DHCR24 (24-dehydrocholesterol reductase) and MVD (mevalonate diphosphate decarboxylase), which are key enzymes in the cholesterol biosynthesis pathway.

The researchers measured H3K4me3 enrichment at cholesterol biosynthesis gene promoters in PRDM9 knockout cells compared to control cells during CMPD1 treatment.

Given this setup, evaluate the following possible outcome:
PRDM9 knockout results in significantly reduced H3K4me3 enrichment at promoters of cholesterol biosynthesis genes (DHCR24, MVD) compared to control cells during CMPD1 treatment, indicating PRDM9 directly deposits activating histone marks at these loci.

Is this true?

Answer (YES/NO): YES